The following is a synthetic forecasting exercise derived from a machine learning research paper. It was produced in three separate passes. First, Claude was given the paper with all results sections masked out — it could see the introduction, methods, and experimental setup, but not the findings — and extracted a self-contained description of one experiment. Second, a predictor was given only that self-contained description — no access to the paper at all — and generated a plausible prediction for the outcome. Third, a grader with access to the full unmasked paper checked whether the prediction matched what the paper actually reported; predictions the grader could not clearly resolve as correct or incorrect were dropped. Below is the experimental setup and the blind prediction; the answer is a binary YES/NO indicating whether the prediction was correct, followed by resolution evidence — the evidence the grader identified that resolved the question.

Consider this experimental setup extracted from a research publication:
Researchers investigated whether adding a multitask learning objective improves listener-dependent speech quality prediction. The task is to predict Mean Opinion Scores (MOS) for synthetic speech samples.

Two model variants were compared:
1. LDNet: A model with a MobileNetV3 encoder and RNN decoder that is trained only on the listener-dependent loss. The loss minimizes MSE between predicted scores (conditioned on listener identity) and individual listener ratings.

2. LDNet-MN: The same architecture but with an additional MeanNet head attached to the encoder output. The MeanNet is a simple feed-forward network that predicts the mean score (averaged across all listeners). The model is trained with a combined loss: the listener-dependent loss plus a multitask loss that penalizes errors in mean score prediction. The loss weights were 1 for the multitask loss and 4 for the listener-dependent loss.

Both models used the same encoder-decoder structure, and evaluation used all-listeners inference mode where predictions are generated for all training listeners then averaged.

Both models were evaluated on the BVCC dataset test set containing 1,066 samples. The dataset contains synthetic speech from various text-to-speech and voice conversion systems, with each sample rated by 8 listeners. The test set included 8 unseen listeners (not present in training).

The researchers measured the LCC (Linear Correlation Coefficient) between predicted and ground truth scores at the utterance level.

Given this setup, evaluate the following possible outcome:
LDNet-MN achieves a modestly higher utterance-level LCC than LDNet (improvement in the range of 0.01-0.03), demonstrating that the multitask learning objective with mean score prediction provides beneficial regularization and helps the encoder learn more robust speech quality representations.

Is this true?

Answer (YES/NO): NO